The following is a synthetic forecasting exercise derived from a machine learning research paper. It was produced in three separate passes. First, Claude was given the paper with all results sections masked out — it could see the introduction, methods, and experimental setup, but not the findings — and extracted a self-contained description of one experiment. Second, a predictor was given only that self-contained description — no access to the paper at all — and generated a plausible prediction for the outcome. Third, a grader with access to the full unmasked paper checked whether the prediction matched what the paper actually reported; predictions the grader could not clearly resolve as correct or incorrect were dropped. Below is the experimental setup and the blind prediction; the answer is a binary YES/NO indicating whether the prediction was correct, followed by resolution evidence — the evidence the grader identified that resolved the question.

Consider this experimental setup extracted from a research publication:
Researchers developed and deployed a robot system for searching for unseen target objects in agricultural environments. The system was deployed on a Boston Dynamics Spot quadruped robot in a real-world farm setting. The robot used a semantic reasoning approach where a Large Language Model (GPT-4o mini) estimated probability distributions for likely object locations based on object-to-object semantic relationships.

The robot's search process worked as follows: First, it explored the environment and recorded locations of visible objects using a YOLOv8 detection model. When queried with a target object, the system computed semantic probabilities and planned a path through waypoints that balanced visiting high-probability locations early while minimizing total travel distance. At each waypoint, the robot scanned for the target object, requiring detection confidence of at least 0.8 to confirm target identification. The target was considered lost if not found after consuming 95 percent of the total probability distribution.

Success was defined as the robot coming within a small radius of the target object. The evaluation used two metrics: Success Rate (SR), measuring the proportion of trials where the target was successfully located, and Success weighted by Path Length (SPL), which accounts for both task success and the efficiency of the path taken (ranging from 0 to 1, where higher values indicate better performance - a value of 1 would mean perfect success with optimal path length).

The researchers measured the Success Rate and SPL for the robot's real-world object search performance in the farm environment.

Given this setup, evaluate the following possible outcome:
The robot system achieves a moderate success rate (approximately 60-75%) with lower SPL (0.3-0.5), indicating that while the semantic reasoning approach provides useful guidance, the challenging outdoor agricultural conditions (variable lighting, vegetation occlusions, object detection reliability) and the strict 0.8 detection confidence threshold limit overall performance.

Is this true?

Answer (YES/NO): NO